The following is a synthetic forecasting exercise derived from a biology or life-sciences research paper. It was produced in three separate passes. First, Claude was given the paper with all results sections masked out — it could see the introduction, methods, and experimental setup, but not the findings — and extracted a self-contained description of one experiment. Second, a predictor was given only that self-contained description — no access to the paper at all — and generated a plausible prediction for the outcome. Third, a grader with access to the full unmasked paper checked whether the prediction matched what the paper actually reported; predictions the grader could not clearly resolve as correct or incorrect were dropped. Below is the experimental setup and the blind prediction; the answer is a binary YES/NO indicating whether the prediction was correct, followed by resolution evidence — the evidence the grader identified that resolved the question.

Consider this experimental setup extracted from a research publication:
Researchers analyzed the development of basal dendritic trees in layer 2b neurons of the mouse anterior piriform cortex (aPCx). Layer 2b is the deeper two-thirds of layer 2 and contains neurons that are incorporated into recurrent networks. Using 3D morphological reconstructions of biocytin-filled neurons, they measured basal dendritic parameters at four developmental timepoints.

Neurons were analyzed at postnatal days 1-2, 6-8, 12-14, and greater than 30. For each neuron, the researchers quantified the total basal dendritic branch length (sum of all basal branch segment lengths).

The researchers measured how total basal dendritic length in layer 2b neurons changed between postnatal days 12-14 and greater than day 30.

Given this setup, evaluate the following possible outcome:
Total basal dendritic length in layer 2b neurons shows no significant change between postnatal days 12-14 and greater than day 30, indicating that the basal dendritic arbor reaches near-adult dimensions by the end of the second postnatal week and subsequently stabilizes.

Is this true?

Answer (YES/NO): NO